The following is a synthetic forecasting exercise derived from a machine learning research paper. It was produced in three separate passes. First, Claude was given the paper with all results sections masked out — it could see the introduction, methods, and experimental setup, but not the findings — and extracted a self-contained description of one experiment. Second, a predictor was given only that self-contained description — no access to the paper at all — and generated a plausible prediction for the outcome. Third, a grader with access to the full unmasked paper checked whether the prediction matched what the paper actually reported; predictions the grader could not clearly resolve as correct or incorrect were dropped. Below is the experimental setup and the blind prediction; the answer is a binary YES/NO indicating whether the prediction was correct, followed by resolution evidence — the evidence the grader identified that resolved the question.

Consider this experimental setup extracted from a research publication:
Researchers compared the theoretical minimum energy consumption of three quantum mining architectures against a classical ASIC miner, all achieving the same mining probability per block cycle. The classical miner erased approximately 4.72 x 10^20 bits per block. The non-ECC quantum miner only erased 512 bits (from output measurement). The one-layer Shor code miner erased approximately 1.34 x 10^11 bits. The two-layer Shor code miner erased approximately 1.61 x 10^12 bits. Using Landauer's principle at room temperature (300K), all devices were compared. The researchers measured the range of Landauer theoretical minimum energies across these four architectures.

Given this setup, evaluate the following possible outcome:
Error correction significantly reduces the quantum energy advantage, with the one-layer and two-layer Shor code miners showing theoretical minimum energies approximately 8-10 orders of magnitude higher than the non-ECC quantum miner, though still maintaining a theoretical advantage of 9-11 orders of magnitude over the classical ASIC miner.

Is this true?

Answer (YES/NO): NO